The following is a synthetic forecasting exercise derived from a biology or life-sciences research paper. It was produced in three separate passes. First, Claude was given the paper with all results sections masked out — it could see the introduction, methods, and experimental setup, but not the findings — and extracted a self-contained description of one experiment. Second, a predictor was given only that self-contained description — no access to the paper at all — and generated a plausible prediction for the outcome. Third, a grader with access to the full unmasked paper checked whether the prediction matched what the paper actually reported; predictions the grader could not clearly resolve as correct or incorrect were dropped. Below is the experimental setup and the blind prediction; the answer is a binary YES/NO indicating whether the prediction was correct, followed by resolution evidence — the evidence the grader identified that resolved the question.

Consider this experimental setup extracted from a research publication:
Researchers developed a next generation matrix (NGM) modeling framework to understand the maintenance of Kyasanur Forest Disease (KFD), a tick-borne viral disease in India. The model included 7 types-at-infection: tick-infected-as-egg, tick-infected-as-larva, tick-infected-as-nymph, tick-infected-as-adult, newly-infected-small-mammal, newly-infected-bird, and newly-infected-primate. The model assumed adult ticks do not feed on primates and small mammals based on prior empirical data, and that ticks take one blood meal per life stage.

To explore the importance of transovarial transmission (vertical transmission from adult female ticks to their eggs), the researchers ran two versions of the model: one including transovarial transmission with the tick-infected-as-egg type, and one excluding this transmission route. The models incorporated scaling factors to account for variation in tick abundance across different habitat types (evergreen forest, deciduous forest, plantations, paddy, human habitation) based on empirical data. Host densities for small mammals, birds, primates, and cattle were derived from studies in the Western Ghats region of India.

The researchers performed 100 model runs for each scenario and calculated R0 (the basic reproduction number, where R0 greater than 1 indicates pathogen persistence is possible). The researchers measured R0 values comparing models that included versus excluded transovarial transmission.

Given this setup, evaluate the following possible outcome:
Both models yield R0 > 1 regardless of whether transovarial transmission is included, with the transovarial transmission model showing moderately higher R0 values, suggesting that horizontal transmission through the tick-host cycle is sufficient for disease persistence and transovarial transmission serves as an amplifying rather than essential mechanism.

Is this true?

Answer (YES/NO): NO